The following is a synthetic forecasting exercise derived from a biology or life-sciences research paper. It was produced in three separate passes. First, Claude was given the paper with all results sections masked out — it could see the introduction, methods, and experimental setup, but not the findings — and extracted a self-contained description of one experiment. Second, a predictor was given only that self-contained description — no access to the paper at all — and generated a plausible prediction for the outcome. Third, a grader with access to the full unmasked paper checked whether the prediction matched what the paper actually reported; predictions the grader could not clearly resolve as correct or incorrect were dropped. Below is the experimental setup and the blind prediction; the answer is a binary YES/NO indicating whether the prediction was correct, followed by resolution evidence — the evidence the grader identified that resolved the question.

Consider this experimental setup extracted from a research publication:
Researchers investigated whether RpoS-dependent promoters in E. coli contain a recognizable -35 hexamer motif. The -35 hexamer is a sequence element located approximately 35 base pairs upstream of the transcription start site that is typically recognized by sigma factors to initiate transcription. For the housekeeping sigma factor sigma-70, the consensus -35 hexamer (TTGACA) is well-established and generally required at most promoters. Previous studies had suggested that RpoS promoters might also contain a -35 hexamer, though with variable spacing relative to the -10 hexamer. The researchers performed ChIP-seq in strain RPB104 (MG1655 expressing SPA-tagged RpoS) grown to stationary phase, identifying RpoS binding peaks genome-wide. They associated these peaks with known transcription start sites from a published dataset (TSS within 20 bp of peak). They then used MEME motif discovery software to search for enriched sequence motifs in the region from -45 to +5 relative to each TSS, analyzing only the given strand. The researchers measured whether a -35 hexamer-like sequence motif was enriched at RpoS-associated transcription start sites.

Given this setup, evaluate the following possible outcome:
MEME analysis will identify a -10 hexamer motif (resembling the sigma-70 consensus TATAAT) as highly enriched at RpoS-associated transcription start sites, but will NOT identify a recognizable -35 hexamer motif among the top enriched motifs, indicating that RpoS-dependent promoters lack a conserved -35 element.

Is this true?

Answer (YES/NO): YES